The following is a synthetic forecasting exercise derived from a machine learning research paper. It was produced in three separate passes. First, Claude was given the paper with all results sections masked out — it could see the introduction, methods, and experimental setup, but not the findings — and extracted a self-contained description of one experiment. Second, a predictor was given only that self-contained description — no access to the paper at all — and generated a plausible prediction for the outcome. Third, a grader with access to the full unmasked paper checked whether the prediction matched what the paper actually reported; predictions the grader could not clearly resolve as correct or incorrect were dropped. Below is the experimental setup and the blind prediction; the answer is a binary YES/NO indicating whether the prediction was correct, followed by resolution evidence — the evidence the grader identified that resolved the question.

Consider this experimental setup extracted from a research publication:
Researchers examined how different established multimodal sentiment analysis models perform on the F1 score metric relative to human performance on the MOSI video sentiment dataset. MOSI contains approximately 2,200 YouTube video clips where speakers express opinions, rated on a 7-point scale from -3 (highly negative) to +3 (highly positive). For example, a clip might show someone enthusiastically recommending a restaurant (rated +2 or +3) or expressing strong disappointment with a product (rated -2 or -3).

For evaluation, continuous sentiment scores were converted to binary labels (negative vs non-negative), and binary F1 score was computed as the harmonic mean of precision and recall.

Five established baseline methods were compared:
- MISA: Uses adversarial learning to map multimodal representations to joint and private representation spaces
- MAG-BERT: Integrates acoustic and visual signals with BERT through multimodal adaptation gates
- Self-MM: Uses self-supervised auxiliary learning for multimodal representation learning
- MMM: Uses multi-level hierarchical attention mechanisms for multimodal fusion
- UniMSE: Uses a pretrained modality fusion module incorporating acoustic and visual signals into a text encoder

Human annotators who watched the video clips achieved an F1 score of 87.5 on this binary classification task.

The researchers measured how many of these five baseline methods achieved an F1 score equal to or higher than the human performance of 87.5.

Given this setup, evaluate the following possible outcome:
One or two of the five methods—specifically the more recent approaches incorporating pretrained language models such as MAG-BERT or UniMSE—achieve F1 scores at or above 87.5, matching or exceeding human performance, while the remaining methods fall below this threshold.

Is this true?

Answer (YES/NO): NO